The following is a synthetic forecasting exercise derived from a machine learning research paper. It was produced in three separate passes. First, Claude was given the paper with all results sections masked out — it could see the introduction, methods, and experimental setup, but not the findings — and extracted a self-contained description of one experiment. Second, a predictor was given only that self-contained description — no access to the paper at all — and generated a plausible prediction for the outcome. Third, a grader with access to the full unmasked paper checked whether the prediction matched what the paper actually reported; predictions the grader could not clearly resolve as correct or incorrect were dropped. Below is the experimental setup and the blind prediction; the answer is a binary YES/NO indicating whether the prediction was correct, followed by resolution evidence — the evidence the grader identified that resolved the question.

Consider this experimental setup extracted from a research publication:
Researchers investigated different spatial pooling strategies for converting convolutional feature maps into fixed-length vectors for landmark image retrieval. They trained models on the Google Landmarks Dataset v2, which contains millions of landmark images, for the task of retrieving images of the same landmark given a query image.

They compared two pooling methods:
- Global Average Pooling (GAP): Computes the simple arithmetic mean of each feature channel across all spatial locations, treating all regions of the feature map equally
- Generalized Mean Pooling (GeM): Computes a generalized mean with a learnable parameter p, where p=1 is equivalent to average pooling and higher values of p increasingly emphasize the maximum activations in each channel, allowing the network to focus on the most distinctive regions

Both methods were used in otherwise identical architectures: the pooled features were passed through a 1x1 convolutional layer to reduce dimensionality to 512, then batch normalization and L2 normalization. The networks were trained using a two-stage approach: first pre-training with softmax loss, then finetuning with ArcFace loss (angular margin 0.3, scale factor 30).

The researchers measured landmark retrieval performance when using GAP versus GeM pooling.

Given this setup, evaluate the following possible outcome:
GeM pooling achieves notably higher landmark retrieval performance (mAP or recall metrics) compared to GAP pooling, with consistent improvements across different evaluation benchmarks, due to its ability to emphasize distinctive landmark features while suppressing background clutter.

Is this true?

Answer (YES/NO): NO